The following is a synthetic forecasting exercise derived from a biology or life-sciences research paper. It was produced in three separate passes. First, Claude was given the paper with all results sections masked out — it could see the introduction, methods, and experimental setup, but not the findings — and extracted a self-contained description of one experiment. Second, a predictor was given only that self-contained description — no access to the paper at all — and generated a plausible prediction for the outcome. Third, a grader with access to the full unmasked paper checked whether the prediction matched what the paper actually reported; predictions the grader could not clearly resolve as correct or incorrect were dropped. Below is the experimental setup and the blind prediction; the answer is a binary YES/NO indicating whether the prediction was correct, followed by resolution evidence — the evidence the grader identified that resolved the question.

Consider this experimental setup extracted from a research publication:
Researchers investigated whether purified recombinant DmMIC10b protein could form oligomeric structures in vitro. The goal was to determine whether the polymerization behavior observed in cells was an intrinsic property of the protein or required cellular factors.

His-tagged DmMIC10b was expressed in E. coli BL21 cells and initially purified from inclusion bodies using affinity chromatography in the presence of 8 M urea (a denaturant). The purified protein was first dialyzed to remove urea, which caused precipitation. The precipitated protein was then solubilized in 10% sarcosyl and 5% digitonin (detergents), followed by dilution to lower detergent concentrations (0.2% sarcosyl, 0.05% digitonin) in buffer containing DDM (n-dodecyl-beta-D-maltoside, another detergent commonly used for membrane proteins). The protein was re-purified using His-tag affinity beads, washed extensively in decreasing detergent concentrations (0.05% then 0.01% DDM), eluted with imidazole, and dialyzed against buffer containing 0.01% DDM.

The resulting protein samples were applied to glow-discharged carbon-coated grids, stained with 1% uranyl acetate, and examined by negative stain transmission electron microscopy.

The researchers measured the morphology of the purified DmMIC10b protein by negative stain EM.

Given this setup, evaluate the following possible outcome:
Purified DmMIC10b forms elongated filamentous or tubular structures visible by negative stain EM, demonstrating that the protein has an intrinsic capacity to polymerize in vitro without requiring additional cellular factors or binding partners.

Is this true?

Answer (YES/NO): YES